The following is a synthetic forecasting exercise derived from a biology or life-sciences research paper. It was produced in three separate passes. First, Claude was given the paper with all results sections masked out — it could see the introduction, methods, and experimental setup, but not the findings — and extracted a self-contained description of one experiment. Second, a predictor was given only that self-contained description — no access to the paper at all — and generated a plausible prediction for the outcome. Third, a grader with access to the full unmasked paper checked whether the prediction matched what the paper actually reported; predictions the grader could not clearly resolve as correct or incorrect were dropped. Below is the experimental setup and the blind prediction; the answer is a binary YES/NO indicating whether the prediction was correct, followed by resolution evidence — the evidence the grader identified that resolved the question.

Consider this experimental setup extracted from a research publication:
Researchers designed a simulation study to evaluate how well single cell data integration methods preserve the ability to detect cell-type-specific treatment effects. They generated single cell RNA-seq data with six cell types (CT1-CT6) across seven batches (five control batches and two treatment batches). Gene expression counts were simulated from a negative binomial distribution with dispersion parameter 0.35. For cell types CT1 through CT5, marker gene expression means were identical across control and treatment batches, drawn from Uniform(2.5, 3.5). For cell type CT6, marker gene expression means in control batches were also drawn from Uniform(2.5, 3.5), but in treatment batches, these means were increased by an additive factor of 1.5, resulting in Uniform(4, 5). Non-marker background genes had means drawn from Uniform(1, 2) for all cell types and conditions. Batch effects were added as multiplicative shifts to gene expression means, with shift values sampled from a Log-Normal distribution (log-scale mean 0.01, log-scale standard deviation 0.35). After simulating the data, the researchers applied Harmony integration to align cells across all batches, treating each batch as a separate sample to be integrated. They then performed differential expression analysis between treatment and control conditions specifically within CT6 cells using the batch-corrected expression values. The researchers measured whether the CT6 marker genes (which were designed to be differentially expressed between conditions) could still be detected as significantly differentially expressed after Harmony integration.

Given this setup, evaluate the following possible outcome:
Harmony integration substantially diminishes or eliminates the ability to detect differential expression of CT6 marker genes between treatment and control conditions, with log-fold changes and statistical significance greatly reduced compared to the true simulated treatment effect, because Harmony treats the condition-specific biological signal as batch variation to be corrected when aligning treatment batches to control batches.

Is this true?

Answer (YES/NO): YES